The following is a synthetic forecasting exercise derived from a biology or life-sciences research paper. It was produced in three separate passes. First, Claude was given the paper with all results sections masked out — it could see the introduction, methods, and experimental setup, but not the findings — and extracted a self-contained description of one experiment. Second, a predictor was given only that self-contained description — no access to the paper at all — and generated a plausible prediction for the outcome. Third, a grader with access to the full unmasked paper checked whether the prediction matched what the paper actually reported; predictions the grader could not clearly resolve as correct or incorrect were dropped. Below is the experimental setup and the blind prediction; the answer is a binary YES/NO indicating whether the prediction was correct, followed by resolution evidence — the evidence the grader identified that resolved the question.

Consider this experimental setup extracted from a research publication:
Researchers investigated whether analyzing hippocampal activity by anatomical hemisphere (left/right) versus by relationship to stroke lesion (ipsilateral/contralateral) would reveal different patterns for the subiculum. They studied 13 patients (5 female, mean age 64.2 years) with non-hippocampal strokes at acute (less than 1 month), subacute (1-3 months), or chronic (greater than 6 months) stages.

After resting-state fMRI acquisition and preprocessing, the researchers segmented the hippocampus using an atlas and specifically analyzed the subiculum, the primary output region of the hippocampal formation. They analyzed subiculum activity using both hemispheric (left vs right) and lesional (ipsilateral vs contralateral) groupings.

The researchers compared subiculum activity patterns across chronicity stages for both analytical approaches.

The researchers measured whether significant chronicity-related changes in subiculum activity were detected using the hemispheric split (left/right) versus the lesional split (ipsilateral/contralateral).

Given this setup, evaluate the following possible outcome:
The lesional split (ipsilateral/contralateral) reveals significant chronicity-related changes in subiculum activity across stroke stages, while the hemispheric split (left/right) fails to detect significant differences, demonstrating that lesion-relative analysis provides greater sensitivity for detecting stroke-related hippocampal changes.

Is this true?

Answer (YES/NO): NO